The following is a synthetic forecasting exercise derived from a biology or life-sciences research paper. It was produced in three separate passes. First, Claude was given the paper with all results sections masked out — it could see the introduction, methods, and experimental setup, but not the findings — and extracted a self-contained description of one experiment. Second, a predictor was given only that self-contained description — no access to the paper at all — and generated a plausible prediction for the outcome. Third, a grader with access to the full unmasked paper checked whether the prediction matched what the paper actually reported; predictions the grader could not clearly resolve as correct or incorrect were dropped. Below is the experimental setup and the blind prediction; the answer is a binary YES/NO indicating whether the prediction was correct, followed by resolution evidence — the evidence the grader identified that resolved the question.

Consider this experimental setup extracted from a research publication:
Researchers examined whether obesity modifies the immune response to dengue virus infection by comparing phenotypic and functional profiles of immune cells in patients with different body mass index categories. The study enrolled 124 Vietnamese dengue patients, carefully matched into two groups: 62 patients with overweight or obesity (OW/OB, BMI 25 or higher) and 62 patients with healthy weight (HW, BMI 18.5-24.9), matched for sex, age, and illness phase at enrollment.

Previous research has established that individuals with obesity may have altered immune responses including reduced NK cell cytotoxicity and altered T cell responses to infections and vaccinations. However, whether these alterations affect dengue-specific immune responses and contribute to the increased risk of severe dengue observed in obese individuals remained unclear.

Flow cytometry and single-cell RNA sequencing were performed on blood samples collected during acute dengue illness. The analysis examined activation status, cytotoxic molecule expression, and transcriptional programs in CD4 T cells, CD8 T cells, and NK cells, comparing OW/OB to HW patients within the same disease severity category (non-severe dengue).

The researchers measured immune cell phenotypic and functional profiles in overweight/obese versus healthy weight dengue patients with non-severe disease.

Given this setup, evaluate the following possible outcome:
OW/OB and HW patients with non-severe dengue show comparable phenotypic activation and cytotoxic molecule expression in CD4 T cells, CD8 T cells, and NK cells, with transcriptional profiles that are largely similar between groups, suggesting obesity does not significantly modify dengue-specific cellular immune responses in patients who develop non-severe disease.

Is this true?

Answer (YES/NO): NO